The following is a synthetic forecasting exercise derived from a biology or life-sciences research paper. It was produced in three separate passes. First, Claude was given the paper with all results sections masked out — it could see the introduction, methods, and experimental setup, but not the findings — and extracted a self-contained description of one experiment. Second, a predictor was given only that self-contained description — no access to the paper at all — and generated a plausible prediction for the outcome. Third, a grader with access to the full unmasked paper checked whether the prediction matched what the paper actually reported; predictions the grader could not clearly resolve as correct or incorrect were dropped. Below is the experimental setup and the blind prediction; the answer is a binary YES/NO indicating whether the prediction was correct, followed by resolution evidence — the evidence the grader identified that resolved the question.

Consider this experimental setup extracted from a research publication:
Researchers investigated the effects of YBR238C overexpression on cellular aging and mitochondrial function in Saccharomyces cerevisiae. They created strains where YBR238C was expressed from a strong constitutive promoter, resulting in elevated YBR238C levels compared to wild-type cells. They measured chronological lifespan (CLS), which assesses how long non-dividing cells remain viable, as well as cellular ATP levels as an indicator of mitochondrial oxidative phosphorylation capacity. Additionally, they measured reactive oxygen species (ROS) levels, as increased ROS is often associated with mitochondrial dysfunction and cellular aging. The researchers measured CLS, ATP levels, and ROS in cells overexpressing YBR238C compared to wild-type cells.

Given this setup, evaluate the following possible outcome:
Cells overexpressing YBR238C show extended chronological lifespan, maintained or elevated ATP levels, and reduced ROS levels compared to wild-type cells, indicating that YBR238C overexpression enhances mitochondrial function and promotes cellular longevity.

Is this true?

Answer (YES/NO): NO